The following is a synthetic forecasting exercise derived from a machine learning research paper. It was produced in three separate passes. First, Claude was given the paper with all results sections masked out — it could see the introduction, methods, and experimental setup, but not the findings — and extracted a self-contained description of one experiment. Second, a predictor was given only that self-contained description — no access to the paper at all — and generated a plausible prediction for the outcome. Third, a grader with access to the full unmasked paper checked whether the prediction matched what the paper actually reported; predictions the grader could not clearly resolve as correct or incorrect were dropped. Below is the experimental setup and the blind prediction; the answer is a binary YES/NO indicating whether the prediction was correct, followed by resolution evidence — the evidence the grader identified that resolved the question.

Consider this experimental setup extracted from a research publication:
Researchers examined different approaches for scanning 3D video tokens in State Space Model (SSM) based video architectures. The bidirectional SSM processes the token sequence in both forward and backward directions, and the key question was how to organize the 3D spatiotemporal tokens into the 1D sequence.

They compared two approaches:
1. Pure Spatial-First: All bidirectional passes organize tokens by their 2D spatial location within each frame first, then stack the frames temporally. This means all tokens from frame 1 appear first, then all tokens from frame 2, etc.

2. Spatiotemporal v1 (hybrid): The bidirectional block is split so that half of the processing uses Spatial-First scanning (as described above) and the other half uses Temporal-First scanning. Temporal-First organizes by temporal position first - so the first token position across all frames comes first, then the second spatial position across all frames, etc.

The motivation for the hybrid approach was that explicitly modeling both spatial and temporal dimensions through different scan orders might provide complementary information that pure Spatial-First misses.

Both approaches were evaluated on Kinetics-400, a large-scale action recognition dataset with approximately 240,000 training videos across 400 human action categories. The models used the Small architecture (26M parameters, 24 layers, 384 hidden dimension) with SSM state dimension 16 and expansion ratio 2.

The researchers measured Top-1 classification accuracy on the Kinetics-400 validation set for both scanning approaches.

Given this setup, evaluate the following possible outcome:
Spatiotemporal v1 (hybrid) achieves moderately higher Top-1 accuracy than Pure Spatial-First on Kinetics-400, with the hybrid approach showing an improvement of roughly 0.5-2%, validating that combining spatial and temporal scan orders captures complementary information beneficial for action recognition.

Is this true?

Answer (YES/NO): NO